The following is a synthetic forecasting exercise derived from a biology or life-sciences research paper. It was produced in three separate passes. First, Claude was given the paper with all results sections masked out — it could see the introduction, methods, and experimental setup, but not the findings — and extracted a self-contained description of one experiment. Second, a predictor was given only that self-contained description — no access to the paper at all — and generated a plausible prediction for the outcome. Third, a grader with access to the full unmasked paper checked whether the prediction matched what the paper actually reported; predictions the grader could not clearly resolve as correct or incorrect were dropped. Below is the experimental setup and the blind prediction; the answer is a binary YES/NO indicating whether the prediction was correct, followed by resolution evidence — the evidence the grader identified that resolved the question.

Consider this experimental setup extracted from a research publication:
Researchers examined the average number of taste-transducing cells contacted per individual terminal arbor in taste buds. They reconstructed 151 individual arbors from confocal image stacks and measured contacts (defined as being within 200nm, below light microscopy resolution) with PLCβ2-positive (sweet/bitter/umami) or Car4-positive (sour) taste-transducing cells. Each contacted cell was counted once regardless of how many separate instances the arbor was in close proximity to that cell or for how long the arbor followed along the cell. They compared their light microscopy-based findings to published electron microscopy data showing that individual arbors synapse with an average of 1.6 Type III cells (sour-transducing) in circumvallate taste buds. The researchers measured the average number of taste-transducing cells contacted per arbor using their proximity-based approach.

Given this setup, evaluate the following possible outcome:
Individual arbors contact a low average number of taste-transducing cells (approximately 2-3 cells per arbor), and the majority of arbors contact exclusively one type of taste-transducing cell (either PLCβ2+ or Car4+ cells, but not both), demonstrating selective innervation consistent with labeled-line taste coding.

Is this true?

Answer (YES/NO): NO